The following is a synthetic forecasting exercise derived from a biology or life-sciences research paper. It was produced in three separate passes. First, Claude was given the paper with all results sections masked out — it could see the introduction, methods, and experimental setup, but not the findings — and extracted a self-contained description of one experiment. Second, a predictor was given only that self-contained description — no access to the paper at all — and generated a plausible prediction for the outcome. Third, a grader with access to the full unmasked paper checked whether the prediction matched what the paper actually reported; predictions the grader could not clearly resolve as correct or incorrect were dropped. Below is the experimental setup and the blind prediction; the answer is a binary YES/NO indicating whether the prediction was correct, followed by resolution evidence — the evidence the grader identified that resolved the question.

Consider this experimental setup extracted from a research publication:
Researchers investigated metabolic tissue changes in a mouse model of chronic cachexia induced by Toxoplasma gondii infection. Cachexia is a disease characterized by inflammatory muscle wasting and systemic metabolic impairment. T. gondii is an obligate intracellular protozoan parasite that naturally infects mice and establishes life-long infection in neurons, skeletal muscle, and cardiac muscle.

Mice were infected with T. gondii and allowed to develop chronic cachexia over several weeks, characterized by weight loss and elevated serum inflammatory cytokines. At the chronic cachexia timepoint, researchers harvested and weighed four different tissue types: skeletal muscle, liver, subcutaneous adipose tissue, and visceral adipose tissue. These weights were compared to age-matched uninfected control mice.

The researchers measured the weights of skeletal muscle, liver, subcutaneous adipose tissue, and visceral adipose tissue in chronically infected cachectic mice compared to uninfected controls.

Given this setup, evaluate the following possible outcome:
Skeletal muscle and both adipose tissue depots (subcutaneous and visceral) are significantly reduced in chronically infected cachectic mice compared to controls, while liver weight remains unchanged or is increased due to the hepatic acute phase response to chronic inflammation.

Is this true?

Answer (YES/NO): NO